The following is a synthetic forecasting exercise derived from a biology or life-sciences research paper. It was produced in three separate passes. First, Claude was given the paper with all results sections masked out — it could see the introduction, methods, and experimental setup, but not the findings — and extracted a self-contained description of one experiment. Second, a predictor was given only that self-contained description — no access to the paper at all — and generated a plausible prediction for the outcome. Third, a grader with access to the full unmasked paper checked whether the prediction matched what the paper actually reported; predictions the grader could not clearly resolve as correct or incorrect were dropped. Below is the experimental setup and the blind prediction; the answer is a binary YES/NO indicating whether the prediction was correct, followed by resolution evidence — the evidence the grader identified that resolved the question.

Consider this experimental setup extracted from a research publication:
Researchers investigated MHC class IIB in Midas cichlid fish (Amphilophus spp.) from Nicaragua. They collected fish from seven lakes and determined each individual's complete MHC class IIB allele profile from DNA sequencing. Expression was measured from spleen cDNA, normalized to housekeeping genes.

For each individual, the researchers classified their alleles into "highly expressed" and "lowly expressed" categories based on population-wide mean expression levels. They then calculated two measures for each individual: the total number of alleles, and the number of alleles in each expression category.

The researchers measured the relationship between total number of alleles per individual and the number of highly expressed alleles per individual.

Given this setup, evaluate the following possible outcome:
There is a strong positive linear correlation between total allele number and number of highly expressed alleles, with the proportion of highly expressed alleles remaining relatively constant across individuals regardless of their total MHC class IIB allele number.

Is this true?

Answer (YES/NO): YES